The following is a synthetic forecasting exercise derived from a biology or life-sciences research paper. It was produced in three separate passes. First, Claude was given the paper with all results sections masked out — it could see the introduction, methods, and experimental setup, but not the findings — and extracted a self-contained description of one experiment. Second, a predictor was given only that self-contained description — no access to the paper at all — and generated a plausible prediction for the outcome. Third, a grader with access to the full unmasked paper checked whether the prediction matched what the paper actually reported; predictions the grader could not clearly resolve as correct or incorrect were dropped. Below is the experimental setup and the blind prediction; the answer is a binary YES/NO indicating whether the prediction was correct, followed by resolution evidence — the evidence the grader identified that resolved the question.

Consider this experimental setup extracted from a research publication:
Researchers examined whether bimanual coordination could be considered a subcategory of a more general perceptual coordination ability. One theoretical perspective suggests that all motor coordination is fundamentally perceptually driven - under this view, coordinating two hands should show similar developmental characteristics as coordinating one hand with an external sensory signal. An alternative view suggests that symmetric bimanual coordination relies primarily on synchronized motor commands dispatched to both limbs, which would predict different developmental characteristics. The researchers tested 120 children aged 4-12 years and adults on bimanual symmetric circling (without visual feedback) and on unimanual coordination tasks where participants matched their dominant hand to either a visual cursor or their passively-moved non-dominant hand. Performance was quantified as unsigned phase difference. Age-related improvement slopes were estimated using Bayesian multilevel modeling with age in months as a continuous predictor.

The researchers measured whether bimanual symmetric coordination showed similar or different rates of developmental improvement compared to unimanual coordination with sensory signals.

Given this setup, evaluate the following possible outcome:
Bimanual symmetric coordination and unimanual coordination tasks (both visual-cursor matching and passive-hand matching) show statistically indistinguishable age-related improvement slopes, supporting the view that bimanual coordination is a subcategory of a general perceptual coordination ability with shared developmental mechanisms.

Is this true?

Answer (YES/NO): NO